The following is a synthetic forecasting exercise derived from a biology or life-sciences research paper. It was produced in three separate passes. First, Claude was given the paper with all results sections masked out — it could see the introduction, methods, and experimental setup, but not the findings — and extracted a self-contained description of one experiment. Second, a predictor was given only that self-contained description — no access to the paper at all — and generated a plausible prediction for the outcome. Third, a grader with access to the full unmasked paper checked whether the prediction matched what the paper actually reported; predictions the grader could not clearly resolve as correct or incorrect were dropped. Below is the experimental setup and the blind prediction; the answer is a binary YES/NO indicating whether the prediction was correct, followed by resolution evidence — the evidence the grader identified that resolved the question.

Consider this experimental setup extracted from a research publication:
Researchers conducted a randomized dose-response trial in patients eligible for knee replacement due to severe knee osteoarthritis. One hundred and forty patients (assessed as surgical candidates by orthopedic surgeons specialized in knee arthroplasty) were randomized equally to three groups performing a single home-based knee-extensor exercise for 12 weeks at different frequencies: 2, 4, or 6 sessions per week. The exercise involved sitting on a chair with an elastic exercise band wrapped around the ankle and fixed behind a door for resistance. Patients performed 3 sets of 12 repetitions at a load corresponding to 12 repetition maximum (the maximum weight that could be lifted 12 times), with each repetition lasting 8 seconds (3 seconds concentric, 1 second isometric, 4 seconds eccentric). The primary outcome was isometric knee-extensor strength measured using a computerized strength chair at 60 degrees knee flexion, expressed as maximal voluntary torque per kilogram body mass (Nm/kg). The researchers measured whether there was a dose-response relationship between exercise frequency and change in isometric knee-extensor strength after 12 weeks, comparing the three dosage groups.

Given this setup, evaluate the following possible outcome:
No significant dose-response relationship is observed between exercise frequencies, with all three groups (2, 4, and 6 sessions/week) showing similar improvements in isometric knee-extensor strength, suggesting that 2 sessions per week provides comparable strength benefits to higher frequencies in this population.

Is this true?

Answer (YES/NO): YES